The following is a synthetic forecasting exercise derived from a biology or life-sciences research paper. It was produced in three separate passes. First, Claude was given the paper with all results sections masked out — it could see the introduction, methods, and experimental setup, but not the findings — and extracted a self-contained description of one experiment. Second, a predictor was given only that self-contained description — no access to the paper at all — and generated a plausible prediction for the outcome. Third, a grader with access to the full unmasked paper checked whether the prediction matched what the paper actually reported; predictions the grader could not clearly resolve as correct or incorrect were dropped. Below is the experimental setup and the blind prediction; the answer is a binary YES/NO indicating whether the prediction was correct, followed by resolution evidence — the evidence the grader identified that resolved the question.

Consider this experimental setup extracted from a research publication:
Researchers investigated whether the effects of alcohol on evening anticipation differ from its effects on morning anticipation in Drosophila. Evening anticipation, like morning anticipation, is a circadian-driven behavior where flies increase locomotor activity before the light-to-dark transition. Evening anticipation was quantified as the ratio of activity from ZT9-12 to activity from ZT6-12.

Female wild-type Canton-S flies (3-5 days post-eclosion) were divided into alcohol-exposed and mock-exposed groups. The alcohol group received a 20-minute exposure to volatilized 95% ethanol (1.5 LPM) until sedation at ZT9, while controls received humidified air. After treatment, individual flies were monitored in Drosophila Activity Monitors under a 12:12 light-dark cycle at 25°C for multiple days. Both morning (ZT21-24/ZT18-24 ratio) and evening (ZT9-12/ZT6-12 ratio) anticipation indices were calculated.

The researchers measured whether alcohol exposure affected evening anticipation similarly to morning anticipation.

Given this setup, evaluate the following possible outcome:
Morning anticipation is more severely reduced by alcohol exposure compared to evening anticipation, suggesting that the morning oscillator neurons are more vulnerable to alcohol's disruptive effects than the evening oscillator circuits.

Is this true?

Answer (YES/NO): NO